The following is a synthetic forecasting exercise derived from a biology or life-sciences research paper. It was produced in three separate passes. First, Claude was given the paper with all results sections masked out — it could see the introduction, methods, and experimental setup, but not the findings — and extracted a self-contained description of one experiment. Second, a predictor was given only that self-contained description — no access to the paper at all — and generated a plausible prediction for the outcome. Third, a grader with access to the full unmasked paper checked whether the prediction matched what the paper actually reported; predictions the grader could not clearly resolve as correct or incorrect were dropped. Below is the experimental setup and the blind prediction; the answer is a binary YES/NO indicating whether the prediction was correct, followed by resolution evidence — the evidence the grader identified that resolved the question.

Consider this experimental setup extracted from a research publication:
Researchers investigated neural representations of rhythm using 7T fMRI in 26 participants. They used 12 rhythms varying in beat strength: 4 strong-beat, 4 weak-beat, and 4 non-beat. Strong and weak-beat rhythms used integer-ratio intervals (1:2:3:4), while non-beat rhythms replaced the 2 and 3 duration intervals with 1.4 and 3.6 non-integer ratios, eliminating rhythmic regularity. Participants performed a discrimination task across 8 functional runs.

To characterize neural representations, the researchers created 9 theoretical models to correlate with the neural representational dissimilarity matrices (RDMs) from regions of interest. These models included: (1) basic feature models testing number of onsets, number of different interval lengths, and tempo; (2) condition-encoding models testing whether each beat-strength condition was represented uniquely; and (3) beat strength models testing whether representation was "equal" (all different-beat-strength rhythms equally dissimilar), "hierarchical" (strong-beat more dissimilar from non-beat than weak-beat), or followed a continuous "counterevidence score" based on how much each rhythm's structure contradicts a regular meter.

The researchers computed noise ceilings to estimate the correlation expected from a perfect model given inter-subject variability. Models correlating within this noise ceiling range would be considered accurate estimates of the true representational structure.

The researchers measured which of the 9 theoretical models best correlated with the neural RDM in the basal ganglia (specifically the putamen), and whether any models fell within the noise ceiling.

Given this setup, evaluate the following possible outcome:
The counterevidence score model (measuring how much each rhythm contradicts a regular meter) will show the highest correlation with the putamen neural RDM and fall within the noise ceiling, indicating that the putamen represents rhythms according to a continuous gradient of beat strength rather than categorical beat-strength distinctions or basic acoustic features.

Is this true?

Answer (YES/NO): NO